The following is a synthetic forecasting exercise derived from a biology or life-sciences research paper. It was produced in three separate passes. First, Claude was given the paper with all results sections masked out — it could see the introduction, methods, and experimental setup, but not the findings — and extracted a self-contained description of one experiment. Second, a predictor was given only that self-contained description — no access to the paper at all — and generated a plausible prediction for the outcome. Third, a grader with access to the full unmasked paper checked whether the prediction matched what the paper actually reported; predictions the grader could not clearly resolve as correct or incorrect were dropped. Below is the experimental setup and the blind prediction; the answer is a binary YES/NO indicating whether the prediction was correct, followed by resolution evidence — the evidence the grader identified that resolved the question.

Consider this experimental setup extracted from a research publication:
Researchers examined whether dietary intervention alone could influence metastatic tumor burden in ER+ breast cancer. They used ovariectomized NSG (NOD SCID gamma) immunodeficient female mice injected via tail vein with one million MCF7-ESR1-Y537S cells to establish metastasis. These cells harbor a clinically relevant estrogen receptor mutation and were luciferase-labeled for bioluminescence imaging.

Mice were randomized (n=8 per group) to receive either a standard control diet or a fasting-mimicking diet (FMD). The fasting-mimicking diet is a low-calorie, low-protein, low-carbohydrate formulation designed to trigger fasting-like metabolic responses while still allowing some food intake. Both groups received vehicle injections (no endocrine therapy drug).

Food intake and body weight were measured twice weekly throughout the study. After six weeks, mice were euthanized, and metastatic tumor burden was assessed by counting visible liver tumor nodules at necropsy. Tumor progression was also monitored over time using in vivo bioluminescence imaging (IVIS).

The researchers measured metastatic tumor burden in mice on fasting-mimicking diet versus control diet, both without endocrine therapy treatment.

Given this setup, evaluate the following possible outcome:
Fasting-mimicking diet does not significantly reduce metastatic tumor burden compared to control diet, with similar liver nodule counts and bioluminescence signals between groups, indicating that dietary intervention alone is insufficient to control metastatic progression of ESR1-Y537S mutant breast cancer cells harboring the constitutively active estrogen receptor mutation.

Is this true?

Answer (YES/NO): NO